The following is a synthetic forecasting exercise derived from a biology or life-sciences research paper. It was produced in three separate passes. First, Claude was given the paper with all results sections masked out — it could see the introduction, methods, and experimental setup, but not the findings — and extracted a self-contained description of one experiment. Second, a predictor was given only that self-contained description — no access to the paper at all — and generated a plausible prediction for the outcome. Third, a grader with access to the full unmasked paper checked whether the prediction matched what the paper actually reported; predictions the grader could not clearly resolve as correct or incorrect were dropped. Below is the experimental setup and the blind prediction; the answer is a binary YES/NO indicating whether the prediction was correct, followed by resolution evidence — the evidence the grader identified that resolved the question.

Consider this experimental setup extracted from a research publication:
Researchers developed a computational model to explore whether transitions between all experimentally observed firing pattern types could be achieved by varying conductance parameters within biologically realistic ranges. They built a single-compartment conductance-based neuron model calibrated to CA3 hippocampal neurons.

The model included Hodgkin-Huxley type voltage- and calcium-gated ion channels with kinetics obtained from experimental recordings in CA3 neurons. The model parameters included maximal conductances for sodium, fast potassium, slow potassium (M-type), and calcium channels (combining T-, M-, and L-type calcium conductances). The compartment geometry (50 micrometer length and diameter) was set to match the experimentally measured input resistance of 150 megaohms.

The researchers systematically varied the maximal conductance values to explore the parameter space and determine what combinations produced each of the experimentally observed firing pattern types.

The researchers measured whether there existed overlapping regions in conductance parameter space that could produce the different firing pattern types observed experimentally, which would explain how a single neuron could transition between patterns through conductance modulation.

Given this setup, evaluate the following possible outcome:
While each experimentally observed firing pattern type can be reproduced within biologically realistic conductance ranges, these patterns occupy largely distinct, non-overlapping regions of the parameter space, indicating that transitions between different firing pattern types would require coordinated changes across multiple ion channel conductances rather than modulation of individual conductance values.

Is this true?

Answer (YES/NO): NO